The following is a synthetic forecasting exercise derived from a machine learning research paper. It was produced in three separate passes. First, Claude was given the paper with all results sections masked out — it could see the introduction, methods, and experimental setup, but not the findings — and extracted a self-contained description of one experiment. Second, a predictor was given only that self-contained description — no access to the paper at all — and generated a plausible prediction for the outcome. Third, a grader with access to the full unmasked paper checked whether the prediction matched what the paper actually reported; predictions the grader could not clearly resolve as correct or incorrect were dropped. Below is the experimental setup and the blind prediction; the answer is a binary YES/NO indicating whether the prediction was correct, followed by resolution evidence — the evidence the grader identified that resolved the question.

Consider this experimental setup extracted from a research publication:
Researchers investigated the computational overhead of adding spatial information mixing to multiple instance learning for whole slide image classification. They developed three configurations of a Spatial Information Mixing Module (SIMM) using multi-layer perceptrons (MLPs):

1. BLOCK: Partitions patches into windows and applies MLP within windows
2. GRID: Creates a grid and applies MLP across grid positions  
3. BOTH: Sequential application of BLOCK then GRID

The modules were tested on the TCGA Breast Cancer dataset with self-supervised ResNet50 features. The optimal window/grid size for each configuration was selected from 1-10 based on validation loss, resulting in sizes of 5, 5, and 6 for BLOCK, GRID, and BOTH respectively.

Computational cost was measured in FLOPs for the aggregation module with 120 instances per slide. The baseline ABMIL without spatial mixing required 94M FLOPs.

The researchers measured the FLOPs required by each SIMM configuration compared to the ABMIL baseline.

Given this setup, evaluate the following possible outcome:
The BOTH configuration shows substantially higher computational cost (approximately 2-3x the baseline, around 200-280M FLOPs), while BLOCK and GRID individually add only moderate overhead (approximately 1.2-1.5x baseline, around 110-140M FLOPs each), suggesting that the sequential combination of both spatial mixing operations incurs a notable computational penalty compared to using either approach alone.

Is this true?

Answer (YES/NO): NO